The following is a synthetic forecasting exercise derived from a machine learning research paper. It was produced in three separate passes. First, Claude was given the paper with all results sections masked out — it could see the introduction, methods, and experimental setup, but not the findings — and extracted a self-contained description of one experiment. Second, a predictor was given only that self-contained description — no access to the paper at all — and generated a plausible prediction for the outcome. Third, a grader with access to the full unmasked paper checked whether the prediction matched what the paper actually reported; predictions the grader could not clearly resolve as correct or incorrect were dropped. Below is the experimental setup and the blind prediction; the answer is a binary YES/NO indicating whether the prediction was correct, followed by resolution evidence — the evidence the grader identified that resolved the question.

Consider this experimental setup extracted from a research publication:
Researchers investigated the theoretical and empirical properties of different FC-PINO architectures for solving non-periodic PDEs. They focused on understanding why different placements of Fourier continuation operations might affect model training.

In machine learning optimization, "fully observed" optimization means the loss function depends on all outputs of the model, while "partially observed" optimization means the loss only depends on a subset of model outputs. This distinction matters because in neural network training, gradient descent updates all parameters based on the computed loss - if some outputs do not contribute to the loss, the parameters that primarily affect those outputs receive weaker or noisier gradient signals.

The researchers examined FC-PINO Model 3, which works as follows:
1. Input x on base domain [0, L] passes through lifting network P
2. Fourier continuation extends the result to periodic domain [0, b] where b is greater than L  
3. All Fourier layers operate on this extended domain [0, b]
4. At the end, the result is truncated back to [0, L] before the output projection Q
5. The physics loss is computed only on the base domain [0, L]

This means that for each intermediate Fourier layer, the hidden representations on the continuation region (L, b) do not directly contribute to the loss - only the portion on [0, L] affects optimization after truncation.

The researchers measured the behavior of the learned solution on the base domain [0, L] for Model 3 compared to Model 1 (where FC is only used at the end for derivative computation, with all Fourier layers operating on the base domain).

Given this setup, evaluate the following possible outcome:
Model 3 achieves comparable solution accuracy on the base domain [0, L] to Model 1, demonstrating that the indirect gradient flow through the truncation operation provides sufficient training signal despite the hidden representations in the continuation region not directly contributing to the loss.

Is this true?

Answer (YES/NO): NO